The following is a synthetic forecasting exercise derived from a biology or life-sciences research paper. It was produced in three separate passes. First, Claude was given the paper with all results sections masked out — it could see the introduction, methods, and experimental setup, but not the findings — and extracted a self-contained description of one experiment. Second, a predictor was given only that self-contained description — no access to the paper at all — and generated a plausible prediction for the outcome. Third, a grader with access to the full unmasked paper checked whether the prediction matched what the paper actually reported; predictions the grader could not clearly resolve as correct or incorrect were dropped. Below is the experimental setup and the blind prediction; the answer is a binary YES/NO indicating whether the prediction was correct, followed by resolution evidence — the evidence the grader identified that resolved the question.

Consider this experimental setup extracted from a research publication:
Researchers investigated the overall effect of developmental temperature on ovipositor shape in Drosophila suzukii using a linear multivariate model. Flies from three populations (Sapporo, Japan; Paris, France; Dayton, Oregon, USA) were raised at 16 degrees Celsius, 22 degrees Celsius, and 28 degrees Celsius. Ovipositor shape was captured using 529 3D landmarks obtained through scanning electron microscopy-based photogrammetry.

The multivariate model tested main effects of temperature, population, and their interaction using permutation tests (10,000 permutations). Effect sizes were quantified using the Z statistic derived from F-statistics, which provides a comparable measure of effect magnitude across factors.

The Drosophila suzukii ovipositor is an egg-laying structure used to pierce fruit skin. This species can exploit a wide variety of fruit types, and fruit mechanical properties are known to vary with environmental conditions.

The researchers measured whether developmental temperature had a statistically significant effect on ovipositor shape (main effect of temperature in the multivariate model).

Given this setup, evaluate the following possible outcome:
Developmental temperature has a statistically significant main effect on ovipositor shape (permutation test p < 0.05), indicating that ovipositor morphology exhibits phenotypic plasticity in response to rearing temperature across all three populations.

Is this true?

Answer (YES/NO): YES